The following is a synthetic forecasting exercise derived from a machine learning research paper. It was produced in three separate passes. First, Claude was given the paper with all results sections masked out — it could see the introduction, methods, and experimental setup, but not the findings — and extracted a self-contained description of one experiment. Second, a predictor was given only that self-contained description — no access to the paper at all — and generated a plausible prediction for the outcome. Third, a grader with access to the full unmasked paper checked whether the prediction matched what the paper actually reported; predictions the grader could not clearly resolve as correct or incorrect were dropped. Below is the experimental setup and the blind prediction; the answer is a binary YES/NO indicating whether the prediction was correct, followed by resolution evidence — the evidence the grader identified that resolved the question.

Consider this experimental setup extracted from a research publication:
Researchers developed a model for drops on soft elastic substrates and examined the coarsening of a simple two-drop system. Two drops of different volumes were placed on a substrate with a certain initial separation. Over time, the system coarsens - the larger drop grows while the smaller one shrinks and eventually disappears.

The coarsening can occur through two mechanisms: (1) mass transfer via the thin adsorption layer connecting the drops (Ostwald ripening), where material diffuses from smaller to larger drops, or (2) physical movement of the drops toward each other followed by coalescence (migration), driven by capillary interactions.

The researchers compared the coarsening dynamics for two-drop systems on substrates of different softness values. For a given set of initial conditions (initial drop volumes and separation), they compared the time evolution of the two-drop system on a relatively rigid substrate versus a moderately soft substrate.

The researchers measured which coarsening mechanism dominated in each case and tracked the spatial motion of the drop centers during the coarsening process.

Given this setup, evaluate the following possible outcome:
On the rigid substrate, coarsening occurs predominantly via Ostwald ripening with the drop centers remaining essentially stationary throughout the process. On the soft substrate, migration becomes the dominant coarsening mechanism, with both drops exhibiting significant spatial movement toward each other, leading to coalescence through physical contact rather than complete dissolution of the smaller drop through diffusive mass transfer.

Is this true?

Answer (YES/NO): NO